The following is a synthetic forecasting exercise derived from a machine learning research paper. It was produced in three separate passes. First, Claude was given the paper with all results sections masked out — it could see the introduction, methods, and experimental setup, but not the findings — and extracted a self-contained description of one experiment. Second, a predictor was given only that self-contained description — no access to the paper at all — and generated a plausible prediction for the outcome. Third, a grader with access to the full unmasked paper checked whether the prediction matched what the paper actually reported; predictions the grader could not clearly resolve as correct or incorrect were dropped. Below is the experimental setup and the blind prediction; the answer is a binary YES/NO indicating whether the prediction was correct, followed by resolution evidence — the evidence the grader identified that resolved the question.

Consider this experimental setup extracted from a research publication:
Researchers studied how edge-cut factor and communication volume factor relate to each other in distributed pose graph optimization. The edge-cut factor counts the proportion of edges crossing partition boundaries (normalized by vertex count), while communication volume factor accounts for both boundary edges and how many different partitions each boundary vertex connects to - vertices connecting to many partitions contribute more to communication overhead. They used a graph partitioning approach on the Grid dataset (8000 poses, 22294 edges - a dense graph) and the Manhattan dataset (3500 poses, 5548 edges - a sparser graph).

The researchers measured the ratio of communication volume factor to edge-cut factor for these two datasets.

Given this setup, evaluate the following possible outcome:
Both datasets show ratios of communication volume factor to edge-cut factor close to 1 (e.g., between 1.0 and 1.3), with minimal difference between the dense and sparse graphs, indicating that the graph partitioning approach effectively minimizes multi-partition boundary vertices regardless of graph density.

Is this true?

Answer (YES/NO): NO